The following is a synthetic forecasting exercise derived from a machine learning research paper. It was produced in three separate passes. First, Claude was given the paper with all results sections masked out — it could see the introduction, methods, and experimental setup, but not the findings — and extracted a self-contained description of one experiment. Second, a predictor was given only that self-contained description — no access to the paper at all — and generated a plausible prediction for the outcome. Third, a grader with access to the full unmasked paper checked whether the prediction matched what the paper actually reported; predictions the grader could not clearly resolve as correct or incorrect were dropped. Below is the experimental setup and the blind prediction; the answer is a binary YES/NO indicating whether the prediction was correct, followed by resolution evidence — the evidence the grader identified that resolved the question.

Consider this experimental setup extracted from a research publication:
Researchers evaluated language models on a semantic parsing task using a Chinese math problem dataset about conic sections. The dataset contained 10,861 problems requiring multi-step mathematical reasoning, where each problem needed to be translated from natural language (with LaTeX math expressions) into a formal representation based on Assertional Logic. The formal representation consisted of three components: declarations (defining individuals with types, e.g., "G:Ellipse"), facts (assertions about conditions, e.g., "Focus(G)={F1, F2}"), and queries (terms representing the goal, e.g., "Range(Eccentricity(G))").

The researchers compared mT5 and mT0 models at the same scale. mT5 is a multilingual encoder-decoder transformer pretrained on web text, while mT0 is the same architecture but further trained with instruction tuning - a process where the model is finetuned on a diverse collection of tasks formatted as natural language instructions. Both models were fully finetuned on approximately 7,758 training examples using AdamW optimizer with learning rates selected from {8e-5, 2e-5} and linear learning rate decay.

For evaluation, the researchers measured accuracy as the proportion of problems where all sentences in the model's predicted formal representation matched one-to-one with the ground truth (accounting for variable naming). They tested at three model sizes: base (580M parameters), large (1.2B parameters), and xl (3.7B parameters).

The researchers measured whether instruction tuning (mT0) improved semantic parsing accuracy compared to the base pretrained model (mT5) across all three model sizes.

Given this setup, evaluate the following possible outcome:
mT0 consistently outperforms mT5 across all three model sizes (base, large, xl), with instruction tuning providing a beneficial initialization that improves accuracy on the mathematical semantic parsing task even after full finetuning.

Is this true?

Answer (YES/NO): YES